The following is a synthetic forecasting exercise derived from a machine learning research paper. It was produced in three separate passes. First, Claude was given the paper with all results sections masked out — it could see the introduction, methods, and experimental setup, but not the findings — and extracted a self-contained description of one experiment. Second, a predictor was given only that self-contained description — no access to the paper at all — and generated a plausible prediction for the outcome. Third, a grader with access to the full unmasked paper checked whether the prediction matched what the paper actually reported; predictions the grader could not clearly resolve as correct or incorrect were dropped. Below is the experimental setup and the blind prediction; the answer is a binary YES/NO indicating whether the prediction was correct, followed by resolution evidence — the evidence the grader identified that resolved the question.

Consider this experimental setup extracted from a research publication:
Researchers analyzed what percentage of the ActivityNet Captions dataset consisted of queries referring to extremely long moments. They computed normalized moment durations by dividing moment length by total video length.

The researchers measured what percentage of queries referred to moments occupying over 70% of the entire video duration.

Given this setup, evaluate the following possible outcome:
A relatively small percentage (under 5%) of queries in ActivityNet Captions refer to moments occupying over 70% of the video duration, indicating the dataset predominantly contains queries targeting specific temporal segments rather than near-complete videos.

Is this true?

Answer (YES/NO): NO